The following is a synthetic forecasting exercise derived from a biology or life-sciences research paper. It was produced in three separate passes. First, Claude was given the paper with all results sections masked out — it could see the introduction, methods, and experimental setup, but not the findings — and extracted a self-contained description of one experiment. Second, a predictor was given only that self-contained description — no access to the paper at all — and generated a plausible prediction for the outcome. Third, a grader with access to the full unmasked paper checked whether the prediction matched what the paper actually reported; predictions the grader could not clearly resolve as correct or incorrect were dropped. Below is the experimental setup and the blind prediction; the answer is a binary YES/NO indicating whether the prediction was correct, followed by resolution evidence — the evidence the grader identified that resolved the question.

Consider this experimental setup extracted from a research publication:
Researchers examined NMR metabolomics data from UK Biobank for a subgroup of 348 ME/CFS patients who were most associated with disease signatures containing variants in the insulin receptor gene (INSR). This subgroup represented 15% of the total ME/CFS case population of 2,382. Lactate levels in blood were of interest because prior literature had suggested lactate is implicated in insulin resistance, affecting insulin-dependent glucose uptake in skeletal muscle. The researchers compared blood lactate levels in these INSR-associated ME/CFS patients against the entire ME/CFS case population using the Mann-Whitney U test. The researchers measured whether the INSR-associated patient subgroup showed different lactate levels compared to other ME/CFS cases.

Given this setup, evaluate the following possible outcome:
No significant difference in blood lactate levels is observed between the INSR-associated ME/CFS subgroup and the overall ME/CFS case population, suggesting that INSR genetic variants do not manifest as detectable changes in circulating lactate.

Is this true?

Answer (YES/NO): NO